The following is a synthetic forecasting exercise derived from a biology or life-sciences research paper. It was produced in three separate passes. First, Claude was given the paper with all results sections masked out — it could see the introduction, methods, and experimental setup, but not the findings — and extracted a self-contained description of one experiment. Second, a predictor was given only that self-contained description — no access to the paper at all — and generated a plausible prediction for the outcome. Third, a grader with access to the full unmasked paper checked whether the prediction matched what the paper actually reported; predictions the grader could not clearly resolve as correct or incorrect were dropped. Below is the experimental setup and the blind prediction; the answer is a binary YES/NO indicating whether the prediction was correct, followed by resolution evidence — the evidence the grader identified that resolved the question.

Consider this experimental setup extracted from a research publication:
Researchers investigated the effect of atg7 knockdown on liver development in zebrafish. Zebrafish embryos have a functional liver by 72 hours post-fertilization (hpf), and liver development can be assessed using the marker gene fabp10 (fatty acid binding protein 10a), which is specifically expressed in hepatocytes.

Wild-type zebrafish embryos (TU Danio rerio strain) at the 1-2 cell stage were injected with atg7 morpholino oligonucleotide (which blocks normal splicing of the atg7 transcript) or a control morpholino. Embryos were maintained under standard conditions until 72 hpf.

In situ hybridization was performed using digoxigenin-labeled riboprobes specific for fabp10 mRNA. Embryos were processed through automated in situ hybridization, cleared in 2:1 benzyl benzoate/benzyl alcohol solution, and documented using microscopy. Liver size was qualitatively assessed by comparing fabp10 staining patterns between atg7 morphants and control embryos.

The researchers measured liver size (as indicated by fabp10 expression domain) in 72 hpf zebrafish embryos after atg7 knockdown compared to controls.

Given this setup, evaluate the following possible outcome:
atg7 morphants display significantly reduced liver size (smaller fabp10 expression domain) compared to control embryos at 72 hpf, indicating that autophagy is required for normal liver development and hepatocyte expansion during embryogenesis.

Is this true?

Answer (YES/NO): YES